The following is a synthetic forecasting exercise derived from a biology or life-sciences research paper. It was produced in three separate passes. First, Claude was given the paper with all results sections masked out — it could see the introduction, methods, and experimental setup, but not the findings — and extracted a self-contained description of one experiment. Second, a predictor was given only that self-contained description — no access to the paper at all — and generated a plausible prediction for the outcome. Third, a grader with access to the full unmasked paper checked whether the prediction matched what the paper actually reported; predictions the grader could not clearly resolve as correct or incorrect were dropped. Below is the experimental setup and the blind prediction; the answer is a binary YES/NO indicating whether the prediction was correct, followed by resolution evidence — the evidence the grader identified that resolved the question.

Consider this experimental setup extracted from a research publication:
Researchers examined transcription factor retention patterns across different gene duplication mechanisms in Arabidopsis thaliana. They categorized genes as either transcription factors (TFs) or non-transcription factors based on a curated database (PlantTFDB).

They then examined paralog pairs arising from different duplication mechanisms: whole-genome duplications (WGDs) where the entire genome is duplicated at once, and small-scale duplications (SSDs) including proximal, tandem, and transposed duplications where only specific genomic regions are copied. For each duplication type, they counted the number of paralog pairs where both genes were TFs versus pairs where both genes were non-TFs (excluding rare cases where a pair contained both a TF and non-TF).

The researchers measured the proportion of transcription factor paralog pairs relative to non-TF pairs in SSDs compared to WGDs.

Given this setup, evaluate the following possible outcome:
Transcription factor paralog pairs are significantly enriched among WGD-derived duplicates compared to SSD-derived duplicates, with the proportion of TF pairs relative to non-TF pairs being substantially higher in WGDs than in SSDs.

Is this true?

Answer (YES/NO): YES